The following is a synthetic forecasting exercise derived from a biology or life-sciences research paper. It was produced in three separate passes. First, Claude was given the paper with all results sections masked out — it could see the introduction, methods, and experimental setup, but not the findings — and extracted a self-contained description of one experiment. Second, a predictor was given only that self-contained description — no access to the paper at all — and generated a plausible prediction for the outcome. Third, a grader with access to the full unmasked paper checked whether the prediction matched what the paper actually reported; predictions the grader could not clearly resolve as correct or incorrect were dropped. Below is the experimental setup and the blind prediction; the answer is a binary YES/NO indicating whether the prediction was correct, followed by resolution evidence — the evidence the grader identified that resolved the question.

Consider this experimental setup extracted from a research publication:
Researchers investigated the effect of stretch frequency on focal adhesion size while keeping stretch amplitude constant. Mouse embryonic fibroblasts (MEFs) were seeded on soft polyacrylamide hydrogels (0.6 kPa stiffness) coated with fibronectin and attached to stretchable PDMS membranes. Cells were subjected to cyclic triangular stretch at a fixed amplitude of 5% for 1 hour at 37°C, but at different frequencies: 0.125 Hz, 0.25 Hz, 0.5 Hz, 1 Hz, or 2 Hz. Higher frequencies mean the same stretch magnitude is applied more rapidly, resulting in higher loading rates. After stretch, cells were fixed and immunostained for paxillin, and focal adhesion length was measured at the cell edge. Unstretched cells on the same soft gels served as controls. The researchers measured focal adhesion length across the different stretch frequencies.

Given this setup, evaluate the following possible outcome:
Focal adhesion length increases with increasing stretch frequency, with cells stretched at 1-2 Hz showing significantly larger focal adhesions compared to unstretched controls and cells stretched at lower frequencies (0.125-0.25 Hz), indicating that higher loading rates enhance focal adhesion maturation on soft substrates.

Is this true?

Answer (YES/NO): YES